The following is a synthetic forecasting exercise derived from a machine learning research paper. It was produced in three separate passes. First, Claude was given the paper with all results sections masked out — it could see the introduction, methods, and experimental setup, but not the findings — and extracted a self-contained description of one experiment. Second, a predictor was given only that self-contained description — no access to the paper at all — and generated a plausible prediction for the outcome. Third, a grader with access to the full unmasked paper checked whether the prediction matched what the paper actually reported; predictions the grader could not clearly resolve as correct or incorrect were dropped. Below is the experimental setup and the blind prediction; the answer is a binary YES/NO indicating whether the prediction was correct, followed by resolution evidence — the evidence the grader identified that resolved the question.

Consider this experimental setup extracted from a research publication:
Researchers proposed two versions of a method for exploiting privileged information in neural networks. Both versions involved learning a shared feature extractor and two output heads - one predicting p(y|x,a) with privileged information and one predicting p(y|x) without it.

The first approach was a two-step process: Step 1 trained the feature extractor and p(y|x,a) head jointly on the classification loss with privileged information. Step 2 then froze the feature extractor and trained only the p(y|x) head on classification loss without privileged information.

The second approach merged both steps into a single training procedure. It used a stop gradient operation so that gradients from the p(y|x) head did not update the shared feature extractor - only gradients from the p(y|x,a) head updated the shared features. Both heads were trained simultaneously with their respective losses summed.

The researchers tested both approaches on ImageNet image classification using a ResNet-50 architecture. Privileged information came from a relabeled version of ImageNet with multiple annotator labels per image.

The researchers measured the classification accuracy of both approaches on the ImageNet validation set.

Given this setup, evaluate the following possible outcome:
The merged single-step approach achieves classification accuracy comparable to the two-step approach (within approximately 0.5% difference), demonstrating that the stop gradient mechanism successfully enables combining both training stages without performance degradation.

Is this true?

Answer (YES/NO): YES